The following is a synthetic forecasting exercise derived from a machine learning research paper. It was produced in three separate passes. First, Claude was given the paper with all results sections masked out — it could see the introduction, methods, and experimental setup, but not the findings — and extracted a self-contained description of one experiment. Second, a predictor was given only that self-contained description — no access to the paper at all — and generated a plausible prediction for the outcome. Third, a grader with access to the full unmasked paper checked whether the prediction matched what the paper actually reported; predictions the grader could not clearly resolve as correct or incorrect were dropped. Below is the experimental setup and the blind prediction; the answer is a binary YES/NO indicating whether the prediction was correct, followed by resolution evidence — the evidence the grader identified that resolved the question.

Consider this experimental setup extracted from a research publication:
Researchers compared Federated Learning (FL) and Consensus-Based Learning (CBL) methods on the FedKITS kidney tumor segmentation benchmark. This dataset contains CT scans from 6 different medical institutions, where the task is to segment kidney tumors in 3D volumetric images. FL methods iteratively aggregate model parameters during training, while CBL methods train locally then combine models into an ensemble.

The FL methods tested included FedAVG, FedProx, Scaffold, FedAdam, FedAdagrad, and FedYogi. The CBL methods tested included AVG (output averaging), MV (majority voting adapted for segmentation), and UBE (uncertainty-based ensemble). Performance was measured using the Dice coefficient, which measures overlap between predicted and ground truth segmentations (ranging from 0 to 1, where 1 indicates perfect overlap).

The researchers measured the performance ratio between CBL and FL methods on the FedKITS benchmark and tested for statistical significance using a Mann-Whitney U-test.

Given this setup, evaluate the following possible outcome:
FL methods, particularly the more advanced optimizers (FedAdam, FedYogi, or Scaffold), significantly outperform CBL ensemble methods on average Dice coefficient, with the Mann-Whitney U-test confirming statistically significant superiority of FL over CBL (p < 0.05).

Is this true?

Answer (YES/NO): NO